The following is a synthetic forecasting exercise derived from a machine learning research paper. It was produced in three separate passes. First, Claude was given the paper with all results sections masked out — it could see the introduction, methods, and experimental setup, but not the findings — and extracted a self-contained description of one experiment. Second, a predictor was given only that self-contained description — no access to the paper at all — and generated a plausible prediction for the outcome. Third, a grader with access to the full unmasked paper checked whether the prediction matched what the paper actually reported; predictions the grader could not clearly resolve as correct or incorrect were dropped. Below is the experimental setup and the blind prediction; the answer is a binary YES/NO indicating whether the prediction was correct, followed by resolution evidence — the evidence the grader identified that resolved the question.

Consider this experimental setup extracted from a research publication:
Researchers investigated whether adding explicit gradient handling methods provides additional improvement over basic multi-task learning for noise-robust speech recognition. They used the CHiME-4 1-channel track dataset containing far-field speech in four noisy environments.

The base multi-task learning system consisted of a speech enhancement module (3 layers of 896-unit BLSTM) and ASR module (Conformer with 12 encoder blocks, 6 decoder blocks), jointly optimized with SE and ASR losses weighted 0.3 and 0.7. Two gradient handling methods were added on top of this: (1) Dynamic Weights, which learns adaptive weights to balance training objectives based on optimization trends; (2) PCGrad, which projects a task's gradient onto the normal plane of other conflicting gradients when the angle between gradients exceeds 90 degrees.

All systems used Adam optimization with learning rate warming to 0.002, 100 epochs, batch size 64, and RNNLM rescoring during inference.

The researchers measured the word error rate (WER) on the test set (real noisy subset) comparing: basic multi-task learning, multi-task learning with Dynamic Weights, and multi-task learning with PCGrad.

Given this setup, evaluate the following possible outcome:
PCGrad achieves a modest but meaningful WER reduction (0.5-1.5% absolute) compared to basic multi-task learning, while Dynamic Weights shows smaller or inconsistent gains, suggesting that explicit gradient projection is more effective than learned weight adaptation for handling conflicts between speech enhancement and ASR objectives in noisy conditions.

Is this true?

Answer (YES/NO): YES